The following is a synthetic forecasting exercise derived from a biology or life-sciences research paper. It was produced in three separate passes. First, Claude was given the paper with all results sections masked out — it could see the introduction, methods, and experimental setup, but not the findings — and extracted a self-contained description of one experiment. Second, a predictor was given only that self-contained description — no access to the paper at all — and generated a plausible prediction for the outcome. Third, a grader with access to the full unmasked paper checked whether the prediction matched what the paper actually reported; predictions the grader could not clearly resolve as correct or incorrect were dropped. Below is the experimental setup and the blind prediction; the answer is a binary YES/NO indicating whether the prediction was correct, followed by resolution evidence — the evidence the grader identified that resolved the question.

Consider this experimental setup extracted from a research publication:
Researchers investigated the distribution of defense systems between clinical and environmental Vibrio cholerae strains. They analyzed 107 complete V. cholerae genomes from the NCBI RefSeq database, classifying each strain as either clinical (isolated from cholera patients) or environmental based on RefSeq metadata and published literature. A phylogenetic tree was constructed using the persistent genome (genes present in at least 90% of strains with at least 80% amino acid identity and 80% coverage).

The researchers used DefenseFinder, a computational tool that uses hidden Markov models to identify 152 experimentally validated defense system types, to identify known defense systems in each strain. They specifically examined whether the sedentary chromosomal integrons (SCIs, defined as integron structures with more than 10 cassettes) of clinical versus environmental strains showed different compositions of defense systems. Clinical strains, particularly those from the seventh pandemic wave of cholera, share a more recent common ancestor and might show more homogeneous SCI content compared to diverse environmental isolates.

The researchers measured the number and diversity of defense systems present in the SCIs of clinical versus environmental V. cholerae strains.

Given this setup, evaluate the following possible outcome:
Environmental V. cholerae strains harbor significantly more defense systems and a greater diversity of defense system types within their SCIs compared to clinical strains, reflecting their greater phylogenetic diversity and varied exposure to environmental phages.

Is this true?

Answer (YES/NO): YES